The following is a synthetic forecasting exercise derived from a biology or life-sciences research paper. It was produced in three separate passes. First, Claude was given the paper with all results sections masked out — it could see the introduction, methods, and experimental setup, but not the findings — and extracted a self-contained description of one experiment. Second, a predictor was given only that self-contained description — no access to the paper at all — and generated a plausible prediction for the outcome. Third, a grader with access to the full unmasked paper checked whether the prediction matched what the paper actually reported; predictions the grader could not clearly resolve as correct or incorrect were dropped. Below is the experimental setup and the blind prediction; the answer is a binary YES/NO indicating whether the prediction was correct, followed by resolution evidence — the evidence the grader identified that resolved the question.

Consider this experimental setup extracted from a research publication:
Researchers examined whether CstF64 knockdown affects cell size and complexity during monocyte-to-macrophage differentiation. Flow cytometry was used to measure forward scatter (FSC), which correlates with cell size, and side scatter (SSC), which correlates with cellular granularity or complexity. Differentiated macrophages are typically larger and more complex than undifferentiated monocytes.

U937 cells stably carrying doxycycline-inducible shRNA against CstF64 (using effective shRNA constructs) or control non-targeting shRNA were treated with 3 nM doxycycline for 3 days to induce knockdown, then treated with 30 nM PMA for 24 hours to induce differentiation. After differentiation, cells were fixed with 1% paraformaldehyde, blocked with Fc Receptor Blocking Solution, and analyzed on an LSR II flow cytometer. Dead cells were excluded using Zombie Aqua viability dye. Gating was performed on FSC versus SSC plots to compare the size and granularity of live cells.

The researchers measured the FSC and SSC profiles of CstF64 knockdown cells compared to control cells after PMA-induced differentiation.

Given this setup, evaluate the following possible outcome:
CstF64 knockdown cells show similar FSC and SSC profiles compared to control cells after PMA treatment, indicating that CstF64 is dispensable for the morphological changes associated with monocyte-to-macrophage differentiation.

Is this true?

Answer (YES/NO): NO